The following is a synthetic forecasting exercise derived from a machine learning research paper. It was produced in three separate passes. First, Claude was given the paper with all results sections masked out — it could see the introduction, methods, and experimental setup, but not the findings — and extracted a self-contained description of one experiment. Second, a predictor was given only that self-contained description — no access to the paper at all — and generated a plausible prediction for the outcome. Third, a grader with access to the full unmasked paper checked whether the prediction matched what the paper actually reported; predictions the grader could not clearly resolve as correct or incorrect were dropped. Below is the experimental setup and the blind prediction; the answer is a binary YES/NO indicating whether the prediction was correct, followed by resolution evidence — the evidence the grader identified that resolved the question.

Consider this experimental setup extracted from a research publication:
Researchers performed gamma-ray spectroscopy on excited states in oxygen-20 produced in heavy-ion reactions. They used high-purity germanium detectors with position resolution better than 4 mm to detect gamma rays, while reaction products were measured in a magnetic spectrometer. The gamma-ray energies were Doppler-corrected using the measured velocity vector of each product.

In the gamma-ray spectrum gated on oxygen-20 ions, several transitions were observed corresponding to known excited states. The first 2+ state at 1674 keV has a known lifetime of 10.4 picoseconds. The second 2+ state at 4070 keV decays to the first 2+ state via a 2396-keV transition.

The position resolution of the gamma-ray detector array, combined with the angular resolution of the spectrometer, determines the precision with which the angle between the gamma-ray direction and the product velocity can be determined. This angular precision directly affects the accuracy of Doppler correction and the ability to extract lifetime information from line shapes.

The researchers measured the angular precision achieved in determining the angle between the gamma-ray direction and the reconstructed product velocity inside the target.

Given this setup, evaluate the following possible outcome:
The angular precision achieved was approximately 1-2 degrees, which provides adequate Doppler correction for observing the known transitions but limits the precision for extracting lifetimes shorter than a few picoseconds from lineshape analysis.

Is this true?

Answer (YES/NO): NO